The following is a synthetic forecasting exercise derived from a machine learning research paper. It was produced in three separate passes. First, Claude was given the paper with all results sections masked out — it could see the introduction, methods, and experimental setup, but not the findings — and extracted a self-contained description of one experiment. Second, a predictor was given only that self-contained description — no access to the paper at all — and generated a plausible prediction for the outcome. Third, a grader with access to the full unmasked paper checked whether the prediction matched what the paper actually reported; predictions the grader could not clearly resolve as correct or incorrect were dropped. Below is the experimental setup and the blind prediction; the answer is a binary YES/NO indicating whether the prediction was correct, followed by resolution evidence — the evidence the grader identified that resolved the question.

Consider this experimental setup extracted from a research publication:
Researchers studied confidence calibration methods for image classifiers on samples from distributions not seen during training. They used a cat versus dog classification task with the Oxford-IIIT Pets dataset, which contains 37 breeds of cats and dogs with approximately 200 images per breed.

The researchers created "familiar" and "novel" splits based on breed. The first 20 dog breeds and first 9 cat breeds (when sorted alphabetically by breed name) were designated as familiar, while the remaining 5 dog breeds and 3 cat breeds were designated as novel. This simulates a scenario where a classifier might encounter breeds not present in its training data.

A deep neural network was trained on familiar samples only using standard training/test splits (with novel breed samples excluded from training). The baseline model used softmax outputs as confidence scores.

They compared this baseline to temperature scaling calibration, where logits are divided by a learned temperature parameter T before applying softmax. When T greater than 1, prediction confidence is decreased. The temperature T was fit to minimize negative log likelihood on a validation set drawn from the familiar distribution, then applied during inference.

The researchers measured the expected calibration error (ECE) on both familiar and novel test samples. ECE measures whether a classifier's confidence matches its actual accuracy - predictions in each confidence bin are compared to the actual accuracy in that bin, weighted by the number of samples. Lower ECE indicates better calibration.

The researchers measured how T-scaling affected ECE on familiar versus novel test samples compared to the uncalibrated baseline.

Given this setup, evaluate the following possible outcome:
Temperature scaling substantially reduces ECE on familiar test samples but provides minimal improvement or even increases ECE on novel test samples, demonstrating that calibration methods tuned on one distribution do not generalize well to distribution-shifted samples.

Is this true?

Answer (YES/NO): NO